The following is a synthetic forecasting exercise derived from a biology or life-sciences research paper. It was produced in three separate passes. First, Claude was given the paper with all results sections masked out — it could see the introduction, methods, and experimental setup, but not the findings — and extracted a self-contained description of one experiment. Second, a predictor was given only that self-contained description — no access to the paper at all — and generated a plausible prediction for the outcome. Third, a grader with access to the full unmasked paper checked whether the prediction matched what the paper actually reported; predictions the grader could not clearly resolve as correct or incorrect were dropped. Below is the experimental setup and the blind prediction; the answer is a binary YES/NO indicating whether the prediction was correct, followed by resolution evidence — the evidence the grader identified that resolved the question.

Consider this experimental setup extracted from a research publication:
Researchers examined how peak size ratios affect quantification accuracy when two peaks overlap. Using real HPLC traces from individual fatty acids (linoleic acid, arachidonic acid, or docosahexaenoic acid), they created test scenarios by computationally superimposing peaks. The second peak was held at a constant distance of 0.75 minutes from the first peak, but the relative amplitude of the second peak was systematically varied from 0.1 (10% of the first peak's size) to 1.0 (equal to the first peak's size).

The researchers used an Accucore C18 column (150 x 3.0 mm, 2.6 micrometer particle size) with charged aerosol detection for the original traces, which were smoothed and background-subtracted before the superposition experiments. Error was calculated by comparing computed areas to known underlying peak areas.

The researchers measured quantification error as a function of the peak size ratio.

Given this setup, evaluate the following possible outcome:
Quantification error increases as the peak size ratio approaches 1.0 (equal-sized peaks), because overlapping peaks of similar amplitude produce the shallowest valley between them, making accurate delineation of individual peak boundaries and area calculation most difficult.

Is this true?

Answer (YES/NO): NO